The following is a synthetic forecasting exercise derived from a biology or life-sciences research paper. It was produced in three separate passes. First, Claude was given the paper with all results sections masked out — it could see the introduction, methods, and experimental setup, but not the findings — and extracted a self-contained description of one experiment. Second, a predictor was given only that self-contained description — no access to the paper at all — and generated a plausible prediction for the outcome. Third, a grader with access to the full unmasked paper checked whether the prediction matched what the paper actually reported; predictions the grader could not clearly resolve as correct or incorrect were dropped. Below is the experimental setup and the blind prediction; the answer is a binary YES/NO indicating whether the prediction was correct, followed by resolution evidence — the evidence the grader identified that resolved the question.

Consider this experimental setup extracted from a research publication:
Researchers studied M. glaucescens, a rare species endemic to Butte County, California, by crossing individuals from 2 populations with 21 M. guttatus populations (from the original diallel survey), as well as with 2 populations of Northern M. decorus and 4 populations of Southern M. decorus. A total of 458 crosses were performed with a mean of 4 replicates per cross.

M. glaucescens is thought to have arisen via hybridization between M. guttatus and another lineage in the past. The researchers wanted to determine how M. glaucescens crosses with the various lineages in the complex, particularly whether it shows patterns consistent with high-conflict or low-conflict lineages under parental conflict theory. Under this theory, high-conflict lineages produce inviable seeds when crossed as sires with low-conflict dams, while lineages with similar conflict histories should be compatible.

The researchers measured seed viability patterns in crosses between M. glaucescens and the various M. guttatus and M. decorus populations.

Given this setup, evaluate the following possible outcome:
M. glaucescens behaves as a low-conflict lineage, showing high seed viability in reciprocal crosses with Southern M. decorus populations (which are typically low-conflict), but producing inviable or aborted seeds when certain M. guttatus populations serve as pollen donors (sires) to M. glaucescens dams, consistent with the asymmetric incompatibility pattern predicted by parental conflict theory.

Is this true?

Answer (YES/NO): NO